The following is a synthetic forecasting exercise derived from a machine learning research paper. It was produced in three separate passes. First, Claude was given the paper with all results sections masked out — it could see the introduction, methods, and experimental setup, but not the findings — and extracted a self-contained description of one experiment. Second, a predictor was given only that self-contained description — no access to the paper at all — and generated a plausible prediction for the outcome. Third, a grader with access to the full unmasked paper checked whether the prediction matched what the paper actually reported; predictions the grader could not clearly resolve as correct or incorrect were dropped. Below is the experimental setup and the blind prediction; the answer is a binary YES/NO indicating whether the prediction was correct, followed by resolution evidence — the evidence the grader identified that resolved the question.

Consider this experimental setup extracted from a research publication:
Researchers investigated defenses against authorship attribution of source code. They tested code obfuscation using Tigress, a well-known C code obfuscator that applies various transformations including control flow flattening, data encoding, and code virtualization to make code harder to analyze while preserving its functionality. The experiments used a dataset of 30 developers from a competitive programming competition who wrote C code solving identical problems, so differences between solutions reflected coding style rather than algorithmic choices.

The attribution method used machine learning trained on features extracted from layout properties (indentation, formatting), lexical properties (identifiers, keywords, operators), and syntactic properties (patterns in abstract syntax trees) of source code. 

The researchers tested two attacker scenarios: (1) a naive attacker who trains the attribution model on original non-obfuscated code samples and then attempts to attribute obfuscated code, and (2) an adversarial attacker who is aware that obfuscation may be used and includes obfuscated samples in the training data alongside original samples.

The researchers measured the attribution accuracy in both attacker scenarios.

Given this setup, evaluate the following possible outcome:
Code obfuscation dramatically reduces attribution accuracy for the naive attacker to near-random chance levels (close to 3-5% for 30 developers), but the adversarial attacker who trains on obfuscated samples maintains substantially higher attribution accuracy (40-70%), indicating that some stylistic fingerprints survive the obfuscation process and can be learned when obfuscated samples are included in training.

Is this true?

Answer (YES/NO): NO